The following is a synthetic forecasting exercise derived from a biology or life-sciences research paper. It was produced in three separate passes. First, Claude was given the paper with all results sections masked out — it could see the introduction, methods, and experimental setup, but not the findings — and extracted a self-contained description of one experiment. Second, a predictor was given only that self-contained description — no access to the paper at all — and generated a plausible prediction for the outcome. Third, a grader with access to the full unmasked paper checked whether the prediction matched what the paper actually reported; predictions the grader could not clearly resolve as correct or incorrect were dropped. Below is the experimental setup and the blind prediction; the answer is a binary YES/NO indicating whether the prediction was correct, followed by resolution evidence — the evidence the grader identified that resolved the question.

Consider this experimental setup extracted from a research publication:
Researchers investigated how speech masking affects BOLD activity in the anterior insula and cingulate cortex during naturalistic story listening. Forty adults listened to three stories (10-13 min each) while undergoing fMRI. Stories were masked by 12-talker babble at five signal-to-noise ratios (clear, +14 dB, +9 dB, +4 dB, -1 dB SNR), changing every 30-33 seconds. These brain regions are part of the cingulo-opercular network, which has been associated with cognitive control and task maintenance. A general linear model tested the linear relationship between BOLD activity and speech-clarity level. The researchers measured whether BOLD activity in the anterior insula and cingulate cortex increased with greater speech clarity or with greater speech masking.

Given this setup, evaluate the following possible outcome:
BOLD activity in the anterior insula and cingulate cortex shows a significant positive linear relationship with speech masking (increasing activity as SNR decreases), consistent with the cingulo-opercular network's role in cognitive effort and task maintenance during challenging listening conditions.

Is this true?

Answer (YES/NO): YES